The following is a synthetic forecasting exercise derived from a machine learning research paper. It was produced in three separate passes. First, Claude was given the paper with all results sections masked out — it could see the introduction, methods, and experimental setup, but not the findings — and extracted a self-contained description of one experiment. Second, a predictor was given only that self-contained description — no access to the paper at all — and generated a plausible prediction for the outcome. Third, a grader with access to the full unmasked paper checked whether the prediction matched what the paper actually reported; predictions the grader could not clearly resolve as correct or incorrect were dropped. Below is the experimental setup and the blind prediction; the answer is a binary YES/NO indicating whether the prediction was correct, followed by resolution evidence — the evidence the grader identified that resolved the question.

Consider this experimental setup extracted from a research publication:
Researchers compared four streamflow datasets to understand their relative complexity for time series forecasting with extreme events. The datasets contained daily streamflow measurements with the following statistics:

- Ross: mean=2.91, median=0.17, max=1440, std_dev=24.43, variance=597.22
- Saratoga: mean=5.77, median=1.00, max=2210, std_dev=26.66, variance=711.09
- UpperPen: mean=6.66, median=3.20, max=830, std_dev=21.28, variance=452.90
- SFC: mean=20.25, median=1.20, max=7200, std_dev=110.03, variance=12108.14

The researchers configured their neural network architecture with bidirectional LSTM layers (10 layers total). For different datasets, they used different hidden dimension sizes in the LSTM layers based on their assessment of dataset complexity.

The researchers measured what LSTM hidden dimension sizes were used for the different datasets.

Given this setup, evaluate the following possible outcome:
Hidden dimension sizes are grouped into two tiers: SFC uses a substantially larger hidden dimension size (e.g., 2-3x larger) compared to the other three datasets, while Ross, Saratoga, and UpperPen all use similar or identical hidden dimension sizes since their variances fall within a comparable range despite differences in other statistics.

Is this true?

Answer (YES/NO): NO